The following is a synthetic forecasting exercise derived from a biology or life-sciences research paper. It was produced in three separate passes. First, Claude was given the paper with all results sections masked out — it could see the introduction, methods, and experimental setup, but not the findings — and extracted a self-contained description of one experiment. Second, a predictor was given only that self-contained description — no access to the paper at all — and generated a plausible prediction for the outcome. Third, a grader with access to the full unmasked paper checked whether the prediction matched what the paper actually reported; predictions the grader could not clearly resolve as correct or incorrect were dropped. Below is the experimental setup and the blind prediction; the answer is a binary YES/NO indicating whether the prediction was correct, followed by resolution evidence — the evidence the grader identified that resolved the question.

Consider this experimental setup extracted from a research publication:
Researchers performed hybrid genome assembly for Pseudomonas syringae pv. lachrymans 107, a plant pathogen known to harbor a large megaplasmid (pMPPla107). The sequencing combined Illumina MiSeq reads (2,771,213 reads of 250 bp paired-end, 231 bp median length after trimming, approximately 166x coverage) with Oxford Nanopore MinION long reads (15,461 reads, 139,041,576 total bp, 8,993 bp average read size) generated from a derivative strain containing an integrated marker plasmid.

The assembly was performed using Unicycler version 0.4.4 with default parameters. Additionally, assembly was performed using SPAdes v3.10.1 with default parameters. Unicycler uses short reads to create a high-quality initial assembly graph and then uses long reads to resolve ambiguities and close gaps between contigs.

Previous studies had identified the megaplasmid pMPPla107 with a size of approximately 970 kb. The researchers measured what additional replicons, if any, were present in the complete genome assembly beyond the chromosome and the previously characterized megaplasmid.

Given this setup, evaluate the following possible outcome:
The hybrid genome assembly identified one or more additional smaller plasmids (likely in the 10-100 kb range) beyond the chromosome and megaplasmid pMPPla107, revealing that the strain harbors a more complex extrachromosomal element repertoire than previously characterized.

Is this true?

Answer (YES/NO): YES